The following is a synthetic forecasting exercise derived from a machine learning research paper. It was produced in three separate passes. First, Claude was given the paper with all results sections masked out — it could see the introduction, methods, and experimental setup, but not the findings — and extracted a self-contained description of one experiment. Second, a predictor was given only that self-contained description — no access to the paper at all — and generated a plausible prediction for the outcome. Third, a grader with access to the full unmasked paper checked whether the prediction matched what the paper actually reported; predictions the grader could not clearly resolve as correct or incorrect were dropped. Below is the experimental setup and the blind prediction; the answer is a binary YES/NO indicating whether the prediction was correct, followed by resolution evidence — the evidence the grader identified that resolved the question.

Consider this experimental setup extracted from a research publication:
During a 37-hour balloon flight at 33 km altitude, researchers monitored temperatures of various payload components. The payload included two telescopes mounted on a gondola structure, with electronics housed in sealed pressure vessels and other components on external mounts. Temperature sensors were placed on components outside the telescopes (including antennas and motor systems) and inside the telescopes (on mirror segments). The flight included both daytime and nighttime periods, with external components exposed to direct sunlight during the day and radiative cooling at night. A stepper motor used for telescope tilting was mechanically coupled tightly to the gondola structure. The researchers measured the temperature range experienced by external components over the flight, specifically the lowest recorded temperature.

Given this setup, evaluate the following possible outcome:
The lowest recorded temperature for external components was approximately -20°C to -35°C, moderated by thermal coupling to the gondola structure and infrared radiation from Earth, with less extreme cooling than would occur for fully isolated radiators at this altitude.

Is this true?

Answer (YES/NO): NO